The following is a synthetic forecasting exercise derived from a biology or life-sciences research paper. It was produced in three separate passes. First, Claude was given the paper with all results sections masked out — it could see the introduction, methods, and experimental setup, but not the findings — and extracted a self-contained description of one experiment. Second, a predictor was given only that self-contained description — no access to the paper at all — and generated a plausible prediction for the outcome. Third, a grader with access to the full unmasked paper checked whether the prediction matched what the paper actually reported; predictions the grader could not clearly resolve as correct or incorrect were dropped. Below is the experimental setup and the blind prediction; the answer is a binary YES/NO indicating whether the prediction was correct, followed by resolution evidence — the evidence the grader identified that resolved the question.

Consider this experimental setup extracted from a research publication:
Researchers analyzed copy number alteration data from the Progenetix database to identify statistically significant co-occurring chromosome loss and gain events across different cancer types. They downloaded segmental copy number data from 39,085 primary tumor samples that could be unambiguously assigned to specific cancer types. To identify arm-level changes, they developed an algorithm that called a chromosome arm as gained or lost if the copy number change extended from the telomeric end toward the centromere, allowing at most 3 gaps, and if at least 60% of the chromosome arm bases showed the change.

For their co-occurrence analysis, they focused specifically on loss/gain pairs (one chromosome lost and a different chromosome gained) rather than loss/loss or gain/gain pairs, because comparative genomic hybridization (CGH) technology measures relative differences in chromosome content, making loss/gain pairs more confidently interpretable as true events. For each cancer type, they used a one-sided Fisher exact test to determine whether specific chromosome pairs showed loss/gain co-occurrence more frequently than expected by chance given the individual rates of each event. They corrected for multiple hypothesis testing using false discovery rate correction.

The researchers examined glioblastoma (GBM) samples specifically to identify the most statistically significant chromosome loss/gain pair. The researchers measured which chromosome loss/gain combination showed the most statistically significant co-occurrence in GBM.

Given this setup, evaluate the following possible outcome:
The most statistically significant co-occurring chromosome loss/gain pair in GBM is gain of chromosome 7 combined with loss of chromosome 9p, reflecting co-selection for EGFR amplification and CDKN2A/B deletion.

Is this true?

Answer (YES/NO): NO